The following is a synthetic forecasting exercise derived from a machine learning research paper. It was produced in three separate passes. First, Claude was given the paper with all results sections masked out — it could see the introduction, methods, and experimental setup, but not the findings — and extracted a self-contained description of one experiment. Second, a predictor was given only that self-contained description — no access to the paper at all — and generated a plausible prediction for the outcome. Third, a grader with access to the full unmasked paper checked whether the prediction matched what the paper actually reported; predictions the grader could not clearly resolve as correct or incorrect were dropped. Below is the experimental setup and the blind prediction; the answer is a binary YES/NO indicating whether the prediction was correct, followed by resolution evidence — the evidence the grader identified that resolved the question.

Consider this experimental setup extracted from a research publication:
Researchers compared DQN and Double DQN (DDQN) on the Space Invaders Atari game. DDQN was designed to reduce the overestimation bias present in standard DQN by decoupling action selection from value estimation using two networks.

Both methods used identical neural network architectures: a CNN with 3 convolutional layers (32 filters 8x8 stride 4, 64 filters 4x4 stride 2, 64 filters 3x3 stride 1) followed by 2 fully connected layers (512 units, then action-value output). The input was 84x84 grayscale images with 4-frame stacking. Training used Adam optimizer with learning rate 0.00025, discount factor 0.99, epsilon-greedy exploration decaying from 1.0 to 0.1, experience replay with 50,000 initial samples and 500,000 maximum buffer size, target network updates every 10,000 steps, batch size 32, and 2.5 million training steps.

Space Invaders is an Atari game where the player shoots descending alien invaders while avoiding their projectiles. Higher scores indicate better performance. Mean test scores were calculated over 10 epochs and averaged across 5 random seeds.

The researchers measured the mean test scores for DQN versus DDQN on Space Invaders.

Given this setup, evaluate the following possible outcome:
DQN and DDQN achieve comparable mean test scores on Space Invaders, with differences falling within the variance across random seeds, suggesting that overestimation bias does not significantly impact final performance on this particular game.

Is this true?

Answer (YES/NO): YES